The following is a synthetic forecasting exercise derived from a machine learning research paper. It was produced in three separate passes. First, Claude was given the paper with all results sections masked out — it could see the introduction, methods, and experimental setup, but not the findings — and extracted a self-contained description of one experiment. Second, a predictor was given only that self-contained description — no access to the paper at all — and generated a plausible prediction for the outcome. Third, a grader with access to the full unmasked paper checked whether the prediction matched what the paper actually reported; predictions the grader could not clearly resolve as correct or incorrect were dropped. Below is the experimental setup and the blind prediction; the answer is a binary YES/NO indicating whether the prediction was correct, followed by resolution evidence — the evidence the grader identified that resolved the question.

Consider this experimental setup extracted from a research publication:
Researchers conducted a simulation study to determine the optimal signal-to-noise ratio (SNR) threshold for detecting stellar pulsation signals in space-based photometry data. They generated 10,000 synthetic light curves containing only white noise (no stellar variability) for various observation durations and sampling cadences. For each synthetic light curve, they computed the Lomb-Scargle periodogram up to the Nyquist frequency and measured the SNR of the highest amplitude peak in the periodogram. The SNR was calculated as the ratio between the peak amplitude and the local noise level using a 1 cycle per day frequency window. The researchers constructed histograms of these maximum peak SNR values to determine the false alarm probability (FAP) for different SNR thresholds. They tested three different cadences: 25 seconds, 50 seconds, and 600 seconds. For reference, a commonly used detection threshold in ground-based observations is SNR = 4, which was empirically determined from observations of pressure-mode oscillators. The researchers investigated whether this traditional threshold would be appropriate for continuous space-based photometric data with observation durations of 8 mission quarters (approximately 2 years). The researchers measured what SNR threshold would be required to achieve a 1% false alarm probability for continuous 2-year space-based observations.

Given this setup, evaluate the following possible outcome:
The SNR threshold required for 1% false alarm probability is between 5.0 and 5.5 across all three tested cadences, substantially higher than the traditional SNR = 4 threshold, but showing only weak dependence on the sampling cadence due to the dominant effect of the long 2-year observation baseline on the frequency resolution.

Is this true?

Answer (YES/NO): NO